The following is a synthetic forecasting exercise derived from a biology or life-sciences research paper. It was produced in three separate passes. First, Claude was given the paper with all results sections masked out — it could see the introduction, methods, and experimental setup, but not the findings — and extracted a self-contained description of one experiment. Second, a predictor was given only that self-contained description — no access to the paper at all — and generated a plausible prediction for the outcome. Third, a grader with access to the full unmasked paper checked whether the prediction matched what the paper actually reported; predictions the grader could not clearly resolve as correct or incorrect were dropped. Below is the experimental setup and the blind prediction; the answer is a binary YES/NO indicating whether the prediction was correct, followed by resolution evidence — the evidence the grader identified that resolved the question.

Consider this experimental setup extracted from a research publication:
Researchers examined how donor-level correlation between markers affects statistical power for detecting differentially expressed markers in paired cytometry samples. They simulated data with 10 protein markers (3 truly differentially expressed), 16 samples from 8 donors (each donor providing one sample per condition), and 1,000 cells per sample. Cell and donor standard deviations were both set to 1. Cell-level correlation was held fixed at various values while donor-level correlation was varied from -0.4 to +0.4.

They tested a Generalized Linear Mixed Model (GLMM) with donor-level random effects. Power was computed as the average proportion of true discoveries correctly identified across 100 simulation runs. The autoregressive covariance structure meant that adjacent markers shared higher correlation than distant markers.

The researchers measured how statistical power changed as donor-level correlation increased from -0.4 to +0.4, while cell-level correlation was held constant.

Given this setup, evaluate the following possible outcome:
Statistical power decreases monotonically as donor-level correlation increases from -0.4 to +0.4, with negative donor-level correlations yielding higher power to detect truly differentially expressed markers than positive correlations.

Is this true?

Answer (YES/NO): NO